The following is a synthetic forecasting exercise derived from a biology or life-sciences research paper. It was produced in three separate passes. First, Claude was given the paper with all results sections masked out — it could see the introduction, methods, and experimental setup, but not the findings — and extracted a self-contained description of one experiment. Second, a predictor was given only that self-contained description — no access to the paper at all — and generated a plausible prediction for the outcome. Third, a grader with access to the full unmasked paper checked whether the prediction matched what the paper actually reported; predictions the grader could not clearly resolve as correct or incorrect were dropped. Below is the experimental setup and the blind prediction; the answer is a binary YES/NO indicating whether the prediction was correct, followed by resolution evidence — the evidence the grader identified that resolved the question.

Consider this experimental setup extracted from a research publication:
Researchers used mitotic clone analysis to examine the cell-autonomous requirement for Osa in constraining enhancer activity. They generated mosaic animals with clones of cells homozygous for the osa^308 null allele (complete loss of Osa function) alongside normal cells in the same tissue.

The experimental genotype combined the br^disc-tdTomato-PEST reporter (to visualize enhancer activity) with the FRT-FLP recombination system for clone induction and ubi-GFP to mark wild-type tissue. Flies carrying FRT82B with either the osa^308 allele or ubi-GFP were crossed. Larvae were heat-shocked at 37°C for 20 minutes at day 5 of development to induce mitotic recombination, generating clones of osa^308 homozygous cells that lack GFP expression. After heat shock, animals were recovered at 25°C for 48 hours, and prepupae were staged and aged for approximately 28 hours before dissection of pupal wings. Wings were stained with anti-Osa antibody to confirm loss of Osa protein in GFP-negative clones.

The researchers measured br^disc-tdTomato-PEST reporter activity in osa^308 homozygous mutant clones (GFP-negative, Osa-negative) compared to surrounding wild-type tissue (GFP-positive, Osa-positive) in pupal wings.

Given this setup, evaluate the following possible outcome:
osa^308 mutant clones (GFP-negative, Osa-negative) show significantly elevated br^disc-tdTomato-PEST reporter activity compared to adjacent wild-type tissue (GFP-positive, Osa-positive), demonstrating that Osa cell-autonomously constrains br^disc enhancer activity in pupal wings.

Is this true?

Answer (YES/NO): YES